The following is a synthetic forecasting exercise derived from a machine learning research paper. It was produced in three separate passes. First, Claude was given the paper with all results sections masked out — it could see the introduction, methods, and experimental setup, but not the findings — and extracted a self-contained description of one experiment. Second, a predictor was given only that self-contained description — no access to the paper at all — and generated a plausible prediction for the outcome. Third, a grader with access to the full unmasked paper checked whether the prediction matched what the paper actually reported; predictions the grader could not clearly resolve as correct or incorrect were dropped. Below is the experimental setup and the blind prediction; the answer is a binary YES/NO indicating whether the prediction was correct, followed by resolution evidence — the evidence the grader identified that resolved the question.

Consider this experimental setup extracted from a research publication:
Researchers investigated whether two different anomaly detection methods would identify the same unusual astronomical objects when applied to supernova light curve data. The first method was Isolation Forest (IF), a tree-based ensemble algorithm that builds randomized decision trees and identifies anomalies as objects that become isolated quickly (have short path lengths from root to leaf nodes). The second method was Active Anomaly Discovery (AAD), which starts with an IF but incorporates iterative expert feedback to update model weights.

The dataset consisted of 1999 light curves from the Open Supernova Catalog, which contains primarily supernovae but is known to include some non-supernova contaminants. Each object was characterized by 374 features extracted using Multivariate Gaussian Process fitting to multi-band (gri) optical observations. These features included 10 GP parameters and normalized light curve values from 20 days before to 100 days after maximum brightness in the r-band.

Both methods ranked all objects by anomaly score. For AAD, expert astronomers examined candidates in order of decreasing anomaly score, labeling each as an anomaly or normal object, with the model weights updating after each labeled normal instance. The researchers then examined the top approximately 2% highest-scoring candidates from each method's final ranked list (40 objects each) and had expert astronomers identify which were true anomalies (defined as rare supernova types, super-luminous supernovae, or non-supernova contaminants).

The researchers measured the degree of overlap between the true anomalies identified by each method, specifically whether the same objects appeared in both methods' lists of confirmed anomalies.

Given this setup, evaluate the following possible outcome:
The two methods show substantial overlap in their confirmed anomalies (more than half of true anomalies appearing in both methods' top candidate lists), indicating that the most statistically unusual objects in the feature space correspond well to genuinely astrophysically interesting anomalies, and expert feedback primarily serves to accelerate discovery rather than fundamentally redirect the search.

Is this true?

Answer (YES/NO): NO